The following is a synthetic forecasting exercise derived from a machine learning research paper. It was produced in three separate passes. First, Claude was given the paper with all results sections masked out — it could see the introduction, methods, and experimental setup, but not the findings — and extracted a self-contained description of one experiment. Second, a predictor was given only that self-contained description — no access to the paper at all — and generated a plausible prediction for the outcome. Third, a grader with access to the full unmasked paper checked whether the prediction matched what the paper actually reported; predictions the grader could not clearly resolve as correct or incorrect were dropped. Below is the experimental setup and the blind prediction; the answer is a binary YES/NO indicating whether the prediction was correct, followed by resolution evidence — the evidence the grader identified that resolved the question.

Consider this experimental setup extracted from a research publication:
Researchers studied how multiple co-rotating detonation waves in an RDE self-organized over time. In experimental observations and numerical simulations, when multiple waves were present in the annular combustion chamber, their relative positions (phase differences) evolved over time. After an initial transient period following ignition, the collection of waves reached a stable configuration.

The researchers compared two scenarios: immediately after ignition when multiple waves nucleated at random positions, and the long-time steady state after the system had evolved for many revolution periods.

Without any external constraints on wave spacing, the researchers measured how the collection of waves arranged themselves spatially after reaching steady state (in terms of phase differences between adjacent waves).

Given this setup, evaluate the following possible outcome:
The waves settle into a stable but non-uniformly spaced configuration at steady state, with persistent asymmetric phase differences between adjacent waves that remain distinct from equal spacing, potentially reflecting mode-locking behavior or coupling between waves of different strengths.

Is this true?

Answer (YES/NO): NO